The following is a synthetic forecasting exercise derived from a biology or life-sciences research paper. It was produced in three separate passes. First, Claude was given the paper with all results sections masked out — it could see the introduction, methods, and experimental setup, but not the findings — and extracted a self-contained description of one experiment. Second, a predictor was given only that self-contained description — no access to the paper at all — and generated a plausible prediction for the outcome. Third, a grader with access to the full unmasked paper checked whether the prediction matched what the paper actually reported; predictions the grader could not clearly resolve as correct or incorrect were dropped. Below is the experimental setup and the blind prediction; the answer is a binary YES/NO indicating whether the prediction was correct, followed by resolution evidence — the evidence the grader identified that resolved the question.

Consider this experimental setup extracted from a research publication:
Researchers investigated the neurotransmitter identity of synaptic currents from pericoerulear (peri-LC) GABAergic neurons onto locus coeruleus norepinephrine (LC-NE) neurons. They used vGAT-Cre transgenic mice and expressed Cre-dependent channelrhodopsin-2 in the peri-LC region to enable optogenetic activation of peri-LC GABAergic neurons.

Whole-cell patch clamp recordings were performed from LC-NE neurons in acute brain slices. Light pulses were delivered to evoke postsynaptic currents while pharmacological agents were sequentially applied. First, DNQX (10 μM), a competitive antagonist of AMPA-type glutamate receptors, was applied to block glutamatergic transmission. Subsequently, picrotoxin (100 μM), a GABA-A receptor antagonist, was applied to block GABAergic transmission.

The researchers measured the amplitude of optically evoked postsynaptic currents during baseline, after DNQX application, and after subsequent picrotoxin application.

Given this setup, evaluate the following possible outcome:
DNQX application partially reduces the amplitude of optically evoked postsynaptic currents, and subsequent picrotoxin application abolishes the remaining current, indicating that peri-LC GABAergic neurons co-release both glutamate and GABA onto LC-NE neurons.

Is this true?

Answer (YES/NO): NO